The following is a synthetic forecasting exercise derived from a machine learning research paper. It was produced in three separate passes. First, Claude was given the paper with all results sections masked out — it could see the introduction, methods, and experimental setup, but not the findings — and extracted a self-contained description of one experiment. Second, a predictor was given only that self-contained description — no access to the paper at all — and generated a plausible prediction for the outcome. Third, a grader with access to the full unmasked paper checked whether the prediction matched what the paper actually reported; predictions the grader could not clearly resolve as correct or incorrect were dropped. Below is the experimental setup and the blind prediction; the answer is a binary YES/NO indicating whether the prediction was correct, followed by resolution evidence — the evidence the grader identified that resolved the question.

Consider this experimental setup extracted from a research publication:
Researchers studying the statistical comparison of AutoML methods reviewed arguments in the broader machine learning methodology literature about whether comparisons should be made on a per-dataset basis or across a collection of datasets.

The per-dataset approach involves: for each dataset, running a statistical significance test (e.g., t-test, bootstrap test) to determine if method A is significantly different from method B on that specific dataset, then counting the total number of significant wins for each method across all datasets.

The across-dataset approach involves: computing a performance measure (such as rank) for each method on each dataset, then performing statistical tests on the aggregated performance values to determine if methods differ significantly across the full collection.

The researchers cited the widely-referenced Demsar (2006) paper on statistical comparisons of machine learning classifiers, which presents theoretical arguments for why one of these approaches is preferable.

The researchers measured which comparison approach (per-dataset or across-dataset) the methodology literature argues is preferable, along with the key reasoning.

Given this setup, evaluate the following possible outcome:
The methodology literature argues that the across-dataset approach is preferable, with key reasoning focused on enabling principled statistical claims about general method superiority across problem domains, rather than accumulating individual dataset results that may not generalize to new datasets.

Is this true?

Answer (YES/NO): NO